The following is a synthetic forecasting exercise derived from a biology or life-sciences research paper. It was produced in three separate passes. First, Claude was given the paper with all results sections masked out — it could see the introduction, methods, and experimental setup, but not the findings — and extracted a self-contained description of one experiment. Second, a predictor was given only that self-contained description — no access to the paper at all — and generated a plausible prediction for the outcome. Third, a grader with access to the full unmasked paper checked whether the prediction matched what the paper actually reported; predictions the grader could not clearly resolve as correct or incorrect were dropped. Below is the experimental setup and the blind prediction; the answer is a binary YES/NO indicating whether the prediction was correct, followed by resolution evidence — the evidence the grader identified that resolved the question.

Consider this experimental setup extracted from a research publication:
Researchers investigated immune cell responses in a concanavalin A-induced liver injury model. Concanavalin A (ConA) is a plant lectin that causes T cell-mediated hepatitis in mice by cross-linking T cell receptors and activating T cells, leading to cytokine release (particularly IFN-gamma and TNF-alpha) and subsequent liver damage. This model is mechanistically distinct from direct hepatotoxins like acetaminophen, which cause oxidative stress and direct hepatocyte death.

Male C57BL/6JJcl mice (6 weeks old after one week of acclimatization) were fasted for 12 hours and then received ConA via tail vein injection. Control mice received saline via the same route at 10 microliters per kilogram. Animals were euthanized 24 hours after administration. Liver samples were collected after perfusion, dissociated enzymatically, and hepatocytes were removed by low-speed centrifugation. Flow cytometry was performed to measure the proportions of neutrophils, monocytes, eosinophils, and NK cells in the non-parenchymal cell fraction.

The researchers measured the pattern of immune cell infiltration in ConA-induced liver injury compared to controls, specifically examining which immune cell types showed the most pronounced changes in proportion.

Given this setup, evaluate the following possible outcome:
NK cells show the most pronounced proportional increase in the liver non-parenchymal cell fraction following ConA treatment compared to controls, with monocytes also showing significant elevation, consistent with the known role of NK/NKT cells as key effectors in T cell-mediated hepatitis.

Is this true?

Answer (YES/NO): NO